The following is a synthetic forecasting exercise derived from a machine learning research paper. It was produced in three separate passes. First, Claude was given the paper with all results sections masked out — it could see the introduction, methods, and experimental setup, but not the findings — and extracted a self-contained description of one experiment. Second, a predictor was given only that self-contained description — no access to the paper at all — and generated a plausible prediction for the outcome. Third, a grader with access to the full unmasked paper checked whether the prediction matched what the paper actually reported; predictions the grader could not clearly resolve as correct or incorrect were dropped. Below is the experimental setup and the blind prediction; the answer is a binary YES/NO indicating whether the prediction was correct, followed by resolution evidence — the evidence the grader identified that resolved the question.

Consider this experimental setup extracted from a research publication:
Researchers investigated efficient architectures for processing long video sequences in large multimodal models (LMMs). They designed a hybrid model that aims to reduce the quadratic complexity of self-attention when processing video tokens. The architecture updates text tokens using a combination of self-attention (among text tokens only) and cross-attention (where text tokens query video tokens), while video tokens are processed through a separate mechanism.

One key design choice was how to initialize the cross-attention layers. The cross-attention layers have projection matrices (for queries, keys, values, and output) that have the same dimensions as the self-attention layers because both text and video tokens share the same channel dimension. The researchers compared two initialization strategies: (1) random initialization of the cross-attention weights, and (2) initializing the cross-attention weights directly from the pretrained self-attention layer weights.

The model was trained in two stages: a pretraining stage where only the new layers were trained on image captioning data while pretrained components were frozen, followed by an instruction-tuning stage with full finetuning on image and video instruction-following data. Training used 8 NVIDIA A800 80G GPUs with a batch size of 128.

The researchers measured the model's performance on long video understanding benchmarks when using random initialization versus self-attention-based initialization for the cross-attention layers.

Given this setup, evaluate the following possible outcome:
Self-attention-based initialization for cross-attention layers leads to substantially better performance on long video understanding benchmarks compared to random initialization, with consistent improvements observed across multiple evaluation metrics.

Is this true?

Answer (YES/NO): YES